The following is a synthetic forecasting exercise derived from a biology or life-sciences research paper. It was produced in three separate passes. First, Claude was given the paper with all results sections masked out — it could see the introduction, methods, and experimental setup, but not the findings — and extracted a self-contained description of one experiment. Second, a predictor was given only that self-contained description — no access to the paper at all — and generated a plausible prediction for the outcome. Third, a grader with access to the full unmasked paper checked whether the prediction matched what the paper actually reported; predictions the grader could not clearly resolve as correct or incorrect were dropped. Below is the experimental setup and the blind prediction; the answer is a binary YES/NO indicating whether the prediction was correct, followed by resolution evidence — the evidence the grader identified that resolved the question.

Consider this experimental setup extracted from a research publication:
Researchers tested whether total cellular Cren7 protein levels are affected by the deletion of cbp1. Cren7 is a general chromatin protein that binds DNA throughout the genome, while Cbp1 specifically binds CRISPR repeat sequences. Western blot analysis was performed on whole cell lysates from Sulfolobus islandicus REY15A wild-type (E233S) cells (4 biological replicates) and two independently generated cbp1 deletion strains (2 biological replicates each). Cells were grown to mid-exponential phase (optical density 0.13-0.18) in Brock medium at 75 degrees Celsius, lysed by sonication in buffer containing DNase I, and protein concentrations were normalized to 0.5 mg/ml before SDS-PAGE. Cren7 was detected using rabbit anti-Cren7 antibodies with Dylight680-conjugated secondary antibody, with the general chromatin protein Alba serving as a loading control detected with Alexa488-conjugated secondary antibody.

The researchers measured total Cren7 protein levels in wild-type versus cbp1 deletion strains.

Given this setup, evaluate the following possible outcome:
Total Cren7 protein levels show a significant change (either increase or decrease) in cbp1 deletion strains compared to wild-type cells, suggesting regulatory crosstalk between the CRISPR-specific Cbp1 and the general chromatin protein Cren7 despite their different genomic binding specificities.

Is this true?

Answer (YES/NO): NO